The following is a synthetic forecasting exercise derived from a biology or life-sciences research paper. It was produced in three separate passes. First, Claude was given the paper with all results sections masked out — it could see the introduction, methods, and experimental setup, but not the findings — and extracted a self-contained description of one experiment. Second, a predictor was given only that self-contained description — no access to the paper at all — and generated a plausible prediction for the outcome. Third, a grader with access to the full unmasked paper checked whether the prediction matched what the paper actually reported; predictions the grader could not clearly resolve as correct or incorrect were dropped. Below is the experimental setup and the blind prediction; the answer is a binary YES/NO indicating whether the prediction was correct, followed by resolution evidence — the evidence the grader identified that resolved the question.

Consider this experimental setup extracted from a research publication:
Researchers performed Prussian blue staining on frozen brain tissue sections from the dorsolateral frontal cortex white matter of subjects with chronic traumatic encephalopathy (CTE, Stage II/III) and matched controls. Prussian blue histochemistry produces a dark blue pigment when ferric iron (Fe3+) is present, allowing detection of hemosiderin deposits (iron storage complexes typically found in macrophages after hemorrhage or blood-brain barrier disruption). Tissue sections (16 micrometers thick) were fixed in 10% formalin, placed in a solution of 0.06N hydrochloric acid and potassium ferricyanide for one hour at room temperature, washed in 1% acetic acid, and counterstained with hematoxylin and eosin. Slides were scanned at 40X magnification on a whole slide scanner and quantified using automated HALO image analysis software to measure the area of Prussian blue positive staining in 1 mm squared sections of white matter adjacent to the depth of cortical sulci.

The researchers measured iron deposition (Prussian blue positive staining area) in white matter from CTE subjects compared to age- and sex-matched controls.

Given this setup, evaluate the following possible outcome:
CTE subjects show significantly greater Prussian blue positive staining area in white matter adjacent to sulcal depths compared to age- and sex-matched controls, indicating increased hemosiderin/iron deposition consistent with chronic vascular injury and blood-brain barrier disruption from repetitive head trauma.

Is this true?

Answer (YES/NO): NO